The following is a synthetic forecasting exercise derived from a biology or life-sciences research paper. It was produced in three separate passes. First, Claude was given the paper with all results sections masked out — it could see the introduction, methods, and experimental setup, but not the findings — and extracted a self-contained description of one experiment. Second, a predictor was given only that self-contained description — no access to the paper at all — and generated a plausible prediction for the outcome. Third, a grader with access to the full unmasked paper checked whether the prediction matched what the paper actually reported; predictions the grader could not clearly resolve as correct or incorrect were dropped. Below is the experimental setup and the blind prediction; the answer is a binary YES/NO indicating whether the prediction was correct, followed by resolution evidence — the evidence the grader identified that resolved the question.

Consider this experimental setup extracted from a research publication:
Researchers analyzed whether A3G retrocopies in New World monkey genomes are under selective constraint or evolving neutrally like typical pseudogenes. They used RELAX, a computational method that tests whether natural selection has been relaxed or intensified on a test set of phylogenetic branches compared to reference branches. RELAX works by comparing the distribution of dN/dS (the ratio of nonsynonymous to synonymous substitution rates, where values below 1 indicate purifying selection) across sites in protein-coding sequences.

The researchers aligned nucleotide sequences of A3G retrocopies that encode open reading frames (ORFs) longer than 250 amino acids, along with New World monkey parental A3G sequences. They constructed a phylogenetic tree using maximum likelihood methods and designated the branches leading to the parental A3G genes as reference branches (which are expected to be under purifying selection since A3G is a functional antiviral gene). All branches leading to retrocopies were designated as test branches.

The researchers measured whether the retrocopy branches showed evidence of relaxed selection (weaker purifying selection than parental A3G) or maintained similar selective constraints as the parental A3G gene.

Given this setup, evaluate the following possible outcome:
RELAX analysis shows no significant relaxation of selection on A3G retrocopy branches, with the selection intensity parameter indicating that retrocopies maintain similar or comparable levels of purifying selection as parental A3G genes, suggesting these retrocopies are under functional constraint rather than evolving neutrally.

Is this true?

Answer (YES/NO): NO